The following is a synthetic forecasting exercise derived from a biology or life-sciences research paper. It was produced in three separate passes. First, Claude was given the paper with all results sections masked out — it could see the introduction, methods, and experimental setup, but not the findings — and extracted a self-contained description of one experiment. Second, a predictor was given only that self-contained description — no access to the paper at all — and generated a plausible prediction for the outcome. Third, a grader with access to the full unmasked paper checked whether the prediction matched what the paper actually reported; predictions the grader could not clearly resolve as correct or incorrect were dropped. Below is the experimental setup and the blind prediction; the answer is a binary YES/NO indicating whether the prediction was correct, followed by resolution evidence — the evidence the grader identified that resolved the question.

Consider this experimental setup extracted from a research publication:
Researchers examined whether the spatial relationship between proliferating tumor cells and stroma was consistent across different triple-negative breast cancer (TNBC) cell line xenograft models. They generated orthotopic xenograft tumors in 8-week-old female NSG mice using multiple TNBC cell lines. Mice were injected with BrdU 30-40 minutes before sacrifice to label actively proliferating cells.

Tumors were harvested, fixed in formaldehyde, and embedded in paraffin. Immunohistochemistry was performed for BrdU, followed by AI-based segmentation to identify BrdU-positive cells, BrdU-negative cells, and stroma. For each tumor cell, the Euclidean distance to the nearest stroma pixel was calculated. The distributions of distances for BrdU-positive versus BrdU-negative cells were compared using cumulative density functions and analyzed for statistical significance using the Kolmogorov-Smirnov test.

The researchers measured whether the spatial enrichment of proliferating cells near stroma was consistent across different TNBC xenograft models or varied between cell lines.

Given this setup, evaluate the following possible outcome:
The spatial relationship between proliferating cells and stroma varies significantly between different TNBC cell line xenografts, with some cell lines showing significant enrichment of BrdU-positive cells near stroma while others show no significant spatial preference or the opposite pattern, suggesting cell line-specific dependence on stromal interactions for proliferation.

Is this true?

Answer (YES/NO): NO